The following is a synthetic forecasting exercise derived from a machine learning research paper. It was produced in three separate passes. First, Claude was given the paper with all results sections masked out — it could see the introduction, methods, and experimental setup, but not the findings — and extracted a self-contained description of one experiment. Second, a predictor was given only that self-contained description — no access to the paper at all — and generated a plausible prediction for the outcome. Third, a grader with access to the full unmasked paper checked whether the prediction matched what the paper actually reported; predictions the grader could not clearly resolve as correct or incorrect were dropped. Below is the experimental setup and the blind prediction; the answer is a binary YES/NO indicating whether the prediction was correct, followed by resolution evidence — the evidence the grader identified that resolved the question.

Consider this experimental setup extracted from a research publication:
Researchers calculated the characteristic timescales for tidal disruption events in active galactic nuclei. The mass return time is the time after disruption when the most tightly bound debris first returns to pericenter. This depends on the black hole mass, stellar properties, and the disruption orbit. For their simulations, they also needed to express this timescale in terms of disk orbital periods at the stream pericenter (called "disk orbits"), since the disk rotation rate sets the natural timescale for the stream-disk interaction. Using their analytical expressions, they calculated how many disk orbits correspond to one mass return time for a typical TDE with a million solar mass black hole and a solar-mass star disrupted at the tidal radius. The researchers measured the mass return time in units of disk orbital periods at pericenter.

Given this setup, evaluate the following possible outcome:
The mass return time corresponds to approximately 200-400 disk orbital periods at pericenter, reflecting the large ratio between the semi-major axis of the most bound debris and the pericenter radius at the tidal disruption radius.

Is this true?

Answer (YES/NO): YES